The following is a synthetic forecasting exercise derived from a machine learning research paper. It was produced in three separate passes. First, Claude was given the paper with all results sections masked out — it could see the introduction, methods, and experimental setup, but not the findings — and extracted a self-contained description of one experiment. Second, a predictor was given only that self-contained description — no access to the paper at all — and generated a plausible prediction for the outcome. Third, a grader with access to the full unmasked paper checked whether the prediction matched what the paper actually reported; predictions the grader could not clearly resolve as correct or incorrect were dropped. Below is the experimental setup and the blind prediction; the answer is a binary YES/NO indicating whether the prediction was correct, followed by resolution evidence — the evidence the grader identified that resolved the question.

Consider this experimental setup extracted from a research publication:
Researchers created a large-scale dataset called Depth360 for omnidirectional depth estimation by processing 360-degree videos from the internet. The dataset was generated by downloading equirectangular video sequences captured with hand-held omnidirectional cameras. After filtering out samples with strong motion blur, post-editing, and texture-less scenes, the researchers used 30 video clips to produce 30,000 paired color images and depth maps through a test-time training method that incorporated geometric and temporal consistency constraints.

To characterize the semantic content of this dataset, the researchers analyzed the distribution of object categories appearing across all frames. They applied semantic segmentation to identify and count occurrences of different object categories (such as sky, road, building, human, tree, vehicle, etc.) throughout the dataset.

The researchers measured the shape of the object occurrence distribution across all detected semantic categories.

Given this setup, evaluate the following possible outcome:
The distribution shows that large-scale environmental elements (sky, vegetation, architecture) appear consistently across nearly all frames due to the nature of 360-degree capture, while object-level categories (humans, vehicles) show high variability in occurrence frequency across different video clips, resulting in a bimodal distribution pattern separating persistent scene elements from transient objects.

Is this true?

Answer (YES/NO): NO